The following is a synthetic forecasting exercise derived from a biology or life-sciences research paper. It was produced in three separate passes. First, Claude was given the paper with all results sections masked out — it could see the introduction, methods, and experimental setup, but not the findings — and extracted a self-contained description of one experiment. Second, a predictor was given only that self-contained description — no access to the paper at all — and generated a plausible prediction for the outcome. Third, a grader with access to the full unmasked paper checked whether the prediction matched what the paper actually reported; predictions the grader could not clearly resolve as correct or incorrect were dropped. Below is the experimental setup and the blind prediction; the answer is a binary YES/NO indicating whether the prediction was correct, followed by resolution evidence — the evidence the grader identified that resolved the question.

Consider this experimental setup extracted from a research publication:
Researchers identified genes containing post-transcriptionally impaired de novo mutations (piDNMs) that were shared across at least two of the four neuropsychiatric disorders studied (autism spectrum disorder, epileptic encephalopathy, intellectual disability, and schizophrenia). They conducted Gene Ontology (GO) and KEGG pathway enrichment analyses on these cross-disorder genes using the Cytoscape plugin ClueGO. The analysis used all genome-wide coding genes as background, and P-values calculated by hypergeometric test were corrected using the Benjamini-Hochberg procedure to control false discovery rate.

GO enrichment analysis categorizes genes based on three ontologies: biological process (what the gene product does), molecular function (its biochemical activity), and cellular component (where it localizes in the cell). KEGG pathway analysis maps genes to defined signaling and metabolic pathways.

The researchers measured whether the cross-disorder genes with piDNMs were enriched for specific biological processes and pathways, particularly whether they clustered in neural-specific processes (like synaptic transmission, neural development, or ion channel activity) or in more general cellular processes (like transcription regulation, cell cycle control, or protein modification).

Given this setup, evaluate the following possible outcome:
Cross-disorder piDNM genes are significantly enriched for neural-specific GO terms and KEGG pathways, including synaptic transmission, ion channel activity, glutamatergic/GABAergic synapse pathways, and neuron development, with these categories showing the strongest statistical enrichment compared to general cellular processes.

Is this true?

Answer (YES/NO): NO